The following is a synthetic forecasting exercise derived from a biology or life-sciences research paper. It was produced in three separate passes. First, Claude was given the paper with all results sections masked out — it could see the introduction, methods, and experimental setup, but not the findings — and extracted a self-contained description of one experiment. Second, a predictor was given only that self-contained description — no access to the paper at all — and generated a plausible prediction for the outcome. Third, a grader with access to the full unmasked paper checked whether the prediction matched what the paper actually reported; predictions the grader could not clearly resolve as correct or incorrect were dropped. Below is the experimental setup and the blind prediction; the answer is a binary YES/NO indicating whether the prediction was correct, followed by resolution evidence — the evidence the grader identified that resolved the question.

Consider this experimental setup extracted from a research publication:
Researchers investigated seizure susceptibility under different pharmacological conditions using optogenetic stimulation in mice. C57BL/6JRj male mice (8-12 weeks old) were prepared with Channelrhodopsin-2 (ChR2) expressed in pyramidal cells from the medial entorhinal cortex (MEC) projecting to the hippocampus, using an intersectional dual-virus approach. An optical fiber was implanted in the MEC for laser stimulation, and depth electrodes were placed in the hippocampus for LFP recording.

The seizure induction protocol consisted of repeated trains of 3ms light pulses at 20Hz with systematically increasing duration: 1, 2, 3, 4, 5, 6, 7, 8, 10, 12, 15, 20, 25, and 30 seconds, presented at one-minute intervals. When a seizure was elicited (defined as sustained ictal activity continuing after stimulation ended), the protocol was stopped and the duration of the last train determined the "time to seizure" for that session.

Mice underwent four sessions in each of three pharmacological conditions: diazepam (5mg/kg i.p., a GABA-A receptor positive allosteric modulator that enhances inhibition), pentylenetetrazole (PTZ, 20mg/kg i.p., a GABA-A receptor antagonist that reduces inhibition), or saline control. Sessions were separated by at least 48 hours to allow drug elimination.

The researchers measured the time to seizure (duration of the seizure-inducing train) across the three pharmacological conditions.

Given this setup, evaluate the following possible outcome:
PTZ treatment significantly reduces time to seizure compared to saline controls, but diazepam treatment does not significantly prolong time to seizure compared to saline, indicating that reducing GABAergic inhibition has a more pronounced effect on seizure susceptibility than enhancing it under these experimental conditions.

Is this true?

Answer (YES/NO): NO